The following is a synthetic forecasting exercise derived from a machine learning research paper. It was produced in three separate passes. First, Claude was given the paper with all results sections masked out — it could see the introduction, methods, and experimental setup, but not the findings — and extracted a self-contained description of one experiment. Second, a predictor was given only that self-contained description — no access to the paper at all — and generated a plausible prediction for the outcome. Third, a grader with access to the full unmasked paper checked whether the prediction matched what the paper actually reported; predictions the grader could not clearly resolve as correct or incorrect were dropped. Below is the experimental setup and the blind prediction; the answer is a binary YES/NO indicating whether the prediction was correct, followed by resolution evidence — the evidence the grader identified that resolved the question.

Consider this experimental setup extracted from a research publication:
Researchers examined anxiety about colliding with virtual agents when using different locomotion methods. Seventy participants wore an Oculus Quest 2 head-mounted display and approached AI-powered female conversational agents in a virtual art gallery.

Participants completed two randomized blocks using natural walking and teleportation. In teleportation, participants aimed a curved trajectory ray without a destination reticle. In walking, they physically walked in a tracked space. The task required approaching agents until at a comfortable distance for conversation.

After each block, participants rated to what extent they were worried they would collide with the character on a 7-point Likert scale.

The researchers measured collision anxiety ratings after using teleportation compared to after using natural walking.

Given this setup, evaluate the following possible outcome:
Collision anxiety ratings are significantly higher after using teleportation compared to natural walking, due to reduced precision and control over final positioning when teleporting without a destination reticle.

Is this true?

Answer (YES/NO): YES